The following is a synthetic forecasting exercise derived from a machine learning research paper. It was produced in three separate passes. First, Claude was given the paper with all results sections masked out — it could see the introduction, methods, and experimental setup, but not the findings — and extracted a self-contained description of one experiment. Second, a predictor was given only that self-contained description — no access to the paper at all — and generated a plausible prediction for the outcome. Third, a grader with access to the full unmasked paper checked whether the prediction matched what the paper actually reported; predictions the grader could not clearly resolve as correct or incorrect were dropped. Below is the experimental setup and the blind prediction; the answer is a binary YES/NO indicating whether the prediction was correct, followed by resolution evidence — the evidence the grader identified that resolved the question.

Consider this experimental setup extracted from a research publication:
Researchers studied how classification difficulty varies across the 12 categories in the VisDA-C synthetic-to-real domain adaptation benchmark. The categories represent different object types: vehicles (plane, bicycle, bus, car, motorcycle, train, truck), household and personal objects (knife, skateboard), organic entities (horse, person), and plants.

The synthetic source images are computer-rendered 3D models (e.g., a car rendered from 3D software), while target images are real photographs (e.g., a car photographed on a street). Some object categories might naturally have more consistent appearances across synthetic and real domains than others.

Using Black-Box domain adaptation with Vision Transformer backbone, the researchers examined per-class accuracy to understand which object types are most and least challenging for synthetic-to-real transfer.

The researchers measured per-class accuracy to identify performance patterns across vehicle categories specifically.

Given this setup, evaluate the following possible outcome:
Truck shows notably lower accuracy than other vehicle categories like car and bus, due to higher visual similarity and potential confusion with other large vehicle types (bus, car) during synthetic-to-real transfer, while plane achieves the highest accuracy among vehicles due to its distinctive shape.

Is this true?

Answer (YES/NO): YES